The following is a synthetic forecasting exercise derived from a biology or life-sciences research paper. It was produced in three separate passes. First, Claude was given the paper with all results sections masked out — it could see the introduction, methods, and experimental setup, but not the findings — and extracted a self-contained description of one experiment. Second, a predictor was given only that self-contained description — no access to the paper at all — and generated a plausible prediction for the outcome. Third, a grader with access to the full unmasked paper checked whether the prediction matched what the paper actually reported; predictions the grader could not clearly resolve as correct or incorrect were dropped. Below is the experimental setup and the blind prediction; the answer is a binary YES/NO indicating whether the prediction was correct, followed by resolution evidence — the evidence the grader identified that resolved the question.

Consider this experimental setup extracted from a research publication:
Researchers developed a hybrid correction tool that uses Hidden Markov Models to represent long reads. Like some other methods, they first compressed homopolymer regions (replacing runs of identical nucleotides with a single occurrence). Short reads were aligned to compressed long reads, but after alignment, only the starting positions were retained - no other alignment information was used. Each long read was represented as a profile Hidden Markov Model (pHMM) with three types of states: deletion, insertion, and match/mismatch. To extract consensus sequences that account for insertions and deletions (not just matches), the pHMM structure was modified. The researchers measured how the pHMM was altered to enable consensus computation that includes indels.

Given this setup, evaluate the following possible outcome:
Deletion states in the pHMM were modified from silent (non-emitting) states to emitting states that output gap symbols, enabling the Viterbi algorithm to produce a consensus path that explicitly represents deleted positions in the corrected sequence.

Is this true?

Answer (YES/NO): NO